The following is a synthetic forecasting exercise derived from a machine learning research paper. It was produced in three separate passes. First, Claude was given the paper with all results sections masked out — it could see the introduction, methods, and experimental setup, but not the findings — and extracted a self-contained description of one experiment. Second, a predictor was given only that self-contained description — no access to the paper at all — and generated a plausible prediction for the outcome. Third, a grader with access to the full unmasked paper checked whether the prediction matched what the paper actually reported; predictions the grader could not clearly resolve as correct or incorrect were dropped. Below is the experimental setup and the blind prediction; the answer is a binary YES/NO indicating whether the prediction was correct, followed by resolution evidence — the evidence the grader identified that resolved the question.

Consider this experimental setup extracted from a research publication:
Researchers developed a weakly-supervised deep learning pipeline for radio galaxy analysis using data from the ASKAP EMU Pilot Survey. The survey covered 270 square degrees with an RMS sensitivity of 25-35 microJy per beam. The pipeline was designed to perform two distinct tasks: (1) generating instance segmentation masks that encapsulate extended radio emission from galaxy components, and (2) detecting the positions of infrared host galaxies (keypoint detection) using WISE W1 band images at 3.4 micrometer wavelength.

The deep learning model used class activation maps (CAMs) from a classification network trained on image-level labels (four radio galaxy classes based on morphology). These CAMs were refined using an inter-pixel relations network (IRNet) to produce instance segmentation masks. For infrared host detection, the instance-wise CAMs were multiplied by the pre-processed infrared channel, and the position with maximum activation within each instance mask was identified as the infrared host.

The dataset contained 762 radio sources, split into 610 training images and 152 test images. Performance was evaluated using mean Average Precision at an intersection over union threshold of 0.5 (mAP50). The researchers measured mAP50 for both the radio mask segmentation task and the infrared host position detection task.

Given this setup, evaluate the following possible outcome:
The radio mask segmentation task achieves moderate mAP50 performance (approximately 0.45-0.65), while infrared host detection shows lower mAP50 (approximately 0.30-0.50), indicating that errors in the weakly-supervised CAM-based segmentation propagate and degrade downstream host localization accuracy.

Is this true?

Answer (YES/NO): NO